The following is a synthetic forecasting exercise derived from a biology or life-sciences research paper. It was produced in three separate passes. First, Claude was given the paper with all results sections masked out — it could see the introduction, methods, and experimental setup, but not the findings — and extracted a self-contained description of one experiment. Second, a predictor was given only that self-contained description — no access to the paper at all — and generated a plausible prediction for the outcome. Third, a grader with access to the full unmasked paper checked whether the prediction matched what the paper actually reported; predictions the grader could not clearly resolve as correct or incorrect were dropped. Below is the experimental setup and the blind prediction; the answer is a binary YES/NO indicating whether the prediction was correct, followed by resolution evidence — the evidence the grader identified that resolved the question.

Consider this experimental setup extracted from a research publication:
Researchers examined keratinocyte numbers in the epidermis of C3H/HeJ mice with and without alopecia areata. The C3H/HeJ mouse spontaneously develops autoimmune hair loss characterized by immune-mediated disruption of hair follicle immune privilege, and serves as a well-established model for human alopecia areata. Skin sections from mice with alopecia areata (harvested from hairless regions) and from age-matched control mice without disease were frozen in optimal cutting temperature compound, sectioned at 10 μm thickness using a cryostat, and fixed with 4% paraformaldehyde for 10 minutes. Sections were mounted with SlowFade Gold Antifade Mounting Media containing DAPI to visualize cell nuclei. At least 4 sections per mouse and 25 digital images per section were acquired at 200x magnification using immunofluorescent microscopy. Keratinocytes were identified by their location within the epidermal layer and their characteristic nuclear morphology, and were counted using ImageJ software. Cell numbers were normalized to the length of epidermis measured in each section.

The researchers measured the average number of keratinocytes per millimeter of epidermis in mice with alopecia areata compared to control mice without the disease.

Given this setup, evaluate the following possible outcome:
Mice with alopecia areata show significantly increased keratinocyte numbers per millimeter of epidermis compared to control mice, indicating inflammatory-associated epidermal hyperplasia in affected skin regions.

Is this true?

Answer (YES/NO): YES